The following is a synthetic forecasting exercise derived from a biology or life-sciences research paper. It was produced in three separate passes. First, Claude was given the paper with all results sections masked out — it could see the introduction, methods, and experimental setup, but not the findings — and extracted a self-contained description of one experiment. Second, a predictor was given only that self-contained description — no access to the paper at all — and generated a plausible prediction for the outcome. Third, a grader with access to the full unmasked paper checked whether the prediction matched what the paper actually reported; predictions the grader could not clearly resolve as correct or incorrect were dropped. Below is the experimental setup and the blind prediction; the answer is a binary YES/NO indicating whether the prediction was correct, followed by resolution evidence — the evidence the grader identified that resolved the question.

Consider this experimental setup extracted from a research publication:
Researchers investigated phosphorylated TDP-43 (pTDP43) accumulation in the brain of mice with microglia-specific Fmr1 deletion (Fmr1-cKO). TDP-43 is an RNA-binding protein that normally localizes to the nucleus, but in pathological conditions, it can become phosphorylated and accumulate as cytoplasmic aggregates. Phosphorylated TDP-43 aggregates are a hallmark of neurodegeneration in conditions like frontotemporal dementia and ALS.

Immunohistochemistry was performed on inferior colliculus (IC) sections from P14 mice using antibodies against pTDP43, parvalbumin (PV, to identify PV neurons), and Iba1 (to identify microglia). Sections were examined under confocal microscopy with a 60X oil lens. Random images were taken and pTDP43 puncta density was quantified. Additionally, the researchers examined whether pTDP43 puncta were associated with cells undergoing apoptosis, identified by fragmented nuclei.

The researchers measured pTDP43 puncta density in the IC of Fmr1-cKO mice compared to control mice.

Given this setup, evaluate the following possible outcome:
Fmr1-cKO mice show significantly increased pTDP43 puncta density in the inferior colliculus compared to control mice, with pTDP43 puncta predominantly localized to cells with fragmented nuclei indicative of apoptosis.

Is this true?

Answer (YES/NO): NO